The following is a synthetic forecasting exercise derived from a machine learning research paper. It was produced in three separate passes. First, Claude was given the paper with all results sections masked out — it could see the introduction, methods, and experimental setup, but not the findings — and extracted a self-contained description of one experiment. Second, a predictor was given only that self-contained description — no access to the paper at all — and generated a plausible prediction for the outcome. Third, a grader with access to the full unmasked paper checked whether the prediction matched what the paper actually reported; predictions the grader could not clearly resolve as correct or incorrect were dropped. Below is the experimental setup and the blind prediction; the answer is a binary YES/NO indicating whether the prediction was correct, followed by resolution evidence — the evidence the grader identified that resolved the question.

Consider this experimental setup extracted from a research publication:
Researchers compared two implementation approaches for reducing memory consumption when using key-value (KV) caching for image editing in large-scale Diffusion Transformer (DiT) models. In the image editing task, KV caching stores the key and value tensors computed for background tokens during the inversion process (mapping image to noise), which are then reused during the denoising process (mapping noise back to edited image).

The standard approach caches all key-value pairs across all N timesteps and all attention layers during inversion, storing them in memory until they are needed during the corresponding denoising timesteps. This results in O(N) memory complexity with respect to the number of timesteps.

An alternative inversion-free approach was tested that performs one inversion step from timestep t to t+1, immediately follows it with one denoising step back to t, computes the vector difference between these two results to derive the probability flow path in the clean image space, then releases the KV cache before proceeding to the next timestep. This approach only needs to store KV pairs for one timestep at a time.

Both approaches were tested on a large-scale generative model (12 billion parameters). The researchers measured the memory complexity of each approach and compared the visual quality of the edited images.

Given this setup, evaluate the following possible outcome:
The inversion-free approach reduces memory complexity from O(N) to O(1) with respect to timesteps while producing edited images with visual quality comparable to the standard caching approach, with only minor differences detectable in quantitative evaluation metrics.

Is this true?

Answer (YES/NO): NO